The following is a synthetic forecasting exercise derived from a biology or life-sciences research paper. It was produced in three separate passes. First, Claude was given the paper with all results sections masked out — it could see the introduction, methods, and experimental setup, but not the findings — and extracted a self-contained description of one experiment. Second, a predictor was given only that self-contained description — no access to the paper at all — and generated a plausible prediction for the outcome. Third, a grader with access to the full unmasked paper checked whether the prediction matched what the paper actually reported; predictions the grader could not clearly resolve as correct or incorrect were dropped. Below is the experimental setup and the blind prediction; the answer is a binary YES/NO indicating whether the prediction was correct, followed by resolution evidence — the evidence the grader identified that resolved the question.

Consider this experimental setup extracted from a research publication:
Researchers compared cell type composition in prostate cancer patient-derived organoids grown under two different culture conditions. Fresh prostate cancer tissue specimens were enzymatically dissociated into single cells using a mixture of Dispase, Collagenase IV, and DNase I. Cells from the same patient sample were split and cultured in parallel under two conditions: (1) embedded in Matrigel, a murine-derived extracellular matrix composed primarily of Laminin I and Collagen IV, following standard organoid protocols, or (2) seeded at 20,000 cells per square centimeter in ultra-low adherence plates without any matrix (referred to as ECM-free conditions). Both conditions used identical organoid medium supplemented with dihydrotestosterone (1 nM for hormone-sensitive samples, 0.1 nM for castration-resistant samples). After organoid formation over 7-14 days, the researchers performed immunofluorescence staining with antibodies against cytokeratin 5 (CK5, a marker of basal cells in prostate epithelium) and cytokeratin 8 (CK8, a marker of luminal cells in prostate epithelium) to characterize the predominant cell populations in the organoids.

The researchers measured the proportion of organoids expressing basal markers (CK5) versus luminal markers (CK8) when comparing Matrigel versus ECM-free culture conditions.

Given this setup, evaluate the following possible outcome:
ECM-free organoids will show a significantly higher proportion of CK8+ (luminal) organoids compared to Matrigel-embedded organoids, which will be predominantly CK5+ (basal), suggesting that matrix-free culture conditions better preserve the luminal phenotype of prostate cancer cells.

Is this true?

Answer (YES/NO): YES